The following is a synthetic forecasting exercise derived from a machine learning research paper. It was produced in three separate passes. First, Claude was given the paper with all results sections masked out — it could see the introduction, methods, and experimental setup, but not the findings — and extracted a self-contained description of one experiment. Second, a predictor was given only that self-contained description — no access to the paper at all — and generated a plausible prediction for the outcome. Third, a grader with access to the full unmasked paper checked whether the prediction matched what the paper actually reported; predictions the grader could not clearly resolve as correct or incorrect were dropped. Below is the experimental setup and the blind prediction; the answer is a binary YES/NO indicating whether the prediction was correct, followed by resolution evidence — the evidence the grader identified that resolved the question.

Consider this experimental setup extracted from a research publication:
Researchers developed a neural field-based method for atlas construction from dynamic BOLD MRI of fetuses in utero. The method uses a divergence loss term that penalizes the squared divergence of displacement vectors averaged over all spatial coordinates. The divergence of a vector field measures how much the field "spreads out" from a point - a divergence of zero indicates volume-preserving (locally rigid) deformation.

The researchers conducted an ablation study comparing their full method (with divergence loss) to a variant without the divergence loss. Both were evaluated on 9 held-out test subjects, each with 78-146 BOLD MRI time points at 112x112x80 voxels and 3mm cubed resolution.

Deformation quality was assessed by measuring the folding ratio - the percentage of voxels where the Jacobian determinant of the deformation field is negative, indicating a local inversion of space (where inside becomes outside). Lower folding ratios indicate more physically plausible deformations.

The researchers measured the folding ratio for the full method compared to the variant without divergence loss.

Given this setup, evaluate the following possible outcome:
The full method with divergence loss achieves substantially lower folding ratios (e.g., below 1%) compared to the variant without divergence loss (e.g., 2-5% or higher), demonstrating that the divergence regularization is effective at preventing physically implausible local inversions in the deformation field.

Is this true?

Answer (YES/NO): NO